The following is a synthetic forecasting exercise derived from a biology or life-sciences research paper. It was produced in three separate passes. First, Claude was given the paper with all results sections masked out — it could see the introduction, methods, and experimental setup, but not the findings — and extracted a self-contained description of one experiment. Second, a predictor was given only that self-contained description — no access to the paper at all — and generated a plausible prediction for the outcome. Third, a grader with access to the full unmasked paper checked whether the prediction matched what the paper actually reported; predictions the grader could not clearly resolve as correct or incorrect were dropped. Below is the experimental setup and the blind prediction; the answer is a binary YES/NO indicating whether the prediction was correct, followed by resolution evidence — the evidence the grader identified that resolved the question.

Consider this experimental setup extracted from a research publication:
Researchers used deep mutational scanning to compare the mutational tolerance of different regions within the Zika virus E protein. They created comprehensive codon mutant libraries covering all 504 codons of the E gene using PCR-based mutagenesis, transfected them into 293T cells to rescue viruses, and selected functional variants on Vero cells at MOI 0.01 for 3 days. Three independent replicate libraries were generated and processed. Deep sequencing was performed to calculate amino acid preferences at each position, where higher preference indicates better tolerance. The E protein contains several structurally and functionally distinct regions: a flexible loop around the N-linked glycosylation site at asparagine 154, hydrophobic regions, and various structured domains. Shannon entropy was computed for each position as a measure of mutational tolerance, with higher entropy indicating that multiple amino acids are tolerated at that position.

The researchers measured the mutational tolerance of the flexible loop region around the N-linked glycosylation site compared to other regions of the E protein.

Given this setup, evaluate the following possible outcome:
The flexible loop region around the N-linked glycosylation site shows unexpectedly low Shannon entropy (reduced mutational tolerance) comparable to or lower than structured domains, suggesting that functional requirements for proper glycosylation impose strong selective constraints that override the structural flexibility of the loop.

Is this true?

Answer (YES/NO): NO